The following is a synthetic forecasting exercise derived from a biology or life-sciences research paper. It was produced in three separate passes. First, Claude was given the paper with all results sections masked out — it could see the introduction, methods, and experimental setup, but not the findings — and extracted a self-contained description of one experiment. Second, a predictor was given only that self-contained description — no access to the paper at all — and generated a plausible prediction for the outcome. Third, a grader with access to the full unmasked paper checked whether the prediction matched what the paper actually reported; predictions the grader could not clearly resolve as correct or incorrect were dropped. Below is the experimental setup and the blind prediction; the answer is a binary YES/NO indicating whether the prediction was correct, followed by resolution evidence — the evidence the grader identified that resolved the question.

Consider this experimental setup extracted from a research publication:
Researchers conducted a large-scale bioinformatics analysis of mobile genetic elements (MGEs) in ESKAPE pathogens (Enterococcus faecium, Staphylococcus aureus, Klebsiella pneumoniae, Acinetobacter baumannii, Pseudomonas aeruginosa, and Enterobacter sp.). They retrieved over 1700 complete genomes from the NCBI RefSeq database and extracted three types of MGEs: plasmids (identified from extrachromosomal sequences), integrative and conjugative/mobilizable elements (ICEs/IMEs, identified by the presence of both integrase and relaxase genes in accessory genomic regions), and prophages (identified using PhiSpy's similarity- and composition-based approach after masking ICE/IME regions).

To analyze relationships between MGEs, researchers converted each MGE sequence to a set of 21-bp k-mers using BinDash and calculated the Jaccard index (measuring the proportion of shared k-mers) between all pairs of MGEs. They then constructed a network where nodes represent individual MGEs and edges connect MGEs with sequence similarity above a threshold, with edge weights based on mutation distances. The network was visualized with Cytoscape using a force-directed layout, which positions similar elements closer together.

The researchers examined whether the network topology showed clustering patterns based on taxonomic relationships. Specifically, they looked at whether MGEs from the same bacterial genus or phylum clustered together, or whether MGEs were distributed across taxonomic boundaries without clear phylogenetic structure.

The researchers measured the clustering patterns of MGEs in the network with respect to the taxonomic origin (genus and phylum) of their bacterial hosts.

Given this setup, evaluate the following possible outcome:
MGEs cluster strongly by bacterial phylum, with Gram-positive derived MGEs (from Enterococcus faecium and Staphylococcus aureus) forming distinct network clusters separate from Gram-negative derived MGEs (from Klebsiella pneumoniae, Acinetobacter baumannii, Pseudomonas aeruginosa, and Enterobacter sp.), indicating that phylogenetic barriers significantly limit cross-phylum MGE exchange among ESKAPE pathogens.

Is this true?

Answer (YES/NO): YES